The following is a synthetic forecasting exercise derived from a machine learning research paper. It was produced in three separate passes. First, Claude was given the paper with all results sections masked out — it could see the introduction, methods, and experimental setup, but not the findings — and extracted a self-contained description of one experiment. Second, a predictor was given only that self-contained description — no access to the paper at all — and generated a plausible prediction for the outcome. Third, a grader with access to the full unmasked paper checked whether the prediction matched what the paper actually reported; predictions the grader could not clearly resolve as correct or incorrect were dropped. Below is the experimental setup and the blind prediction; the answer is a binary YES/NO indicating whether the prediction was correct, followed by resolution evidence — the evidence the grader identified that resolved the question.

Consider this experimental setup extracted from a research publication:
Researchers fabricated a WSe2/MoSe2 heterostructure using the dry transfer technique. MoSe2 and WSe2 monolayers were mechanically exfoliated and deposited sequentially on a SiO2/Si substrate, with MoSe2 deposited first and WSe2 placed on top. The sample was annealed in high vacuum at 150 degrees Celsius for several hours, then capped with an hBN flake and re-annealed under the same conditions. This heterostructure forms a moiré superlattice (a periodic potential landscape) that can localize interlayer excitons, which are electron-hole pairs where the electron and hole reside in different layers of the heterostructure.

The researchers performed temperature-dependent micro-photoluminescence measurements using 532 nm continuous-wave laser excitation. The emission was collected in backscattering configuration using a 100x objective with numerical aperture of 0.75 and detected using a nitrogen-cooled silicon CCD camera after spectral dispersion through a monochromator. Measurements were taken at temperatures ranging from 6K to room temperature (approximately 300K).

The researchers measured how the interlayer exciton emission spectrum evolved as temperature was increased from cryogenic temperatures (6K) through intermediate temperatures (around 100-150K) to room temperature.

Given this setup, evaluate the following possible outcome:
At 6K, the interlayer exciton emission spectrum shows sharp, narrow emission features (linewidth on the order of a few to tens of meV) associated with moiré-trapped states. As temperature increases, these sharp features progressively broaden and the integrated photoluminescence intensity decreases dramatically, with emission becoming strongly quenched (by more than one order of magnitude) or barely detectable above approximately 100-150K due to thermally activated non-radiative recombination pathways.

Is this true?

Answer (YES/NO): NO